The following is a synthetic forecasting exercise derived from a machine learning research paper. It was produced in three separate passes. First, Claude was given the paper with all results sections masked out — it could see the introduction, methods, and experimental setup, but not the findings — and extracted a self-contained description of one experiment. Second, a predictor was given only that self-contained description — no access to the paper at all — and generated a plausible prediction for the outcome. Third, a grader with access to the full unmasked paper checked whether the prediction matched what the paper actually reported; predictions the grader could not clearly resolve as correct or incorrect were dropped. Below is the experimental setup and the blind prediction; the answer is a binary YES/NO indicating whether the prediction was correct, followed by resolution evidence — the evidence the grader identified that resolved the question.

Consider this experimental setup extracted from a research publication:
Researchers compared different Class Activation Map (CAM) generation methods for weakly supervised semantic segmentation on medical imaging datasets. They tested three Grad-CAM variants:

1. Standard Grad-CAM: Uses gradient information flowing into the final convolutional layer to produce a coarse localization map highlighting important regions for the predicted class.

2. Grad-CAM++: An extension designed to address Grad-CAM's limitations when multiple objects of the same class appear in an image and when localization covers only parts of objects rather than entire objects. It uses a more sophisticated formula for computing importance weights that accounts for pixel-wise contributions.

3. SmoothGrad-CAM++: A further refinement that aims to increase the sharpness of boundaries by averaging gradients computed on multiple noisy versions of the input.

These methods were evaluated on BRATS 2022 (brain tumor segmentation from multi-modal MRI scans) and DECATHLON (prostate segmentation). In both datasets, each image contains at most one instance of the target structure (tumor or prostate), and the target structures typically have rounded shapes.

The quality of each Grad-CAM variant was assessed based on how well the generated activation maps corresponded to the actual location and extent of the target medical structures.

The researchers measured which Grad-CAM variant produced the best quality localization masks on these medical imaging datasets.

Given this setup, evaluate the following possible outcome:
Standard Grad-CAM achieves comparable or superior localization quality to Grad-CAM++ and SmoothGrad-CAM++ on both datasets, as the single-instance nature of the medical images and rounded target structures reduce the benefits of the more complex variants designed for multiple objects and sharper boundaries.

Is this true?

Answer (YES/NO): YES